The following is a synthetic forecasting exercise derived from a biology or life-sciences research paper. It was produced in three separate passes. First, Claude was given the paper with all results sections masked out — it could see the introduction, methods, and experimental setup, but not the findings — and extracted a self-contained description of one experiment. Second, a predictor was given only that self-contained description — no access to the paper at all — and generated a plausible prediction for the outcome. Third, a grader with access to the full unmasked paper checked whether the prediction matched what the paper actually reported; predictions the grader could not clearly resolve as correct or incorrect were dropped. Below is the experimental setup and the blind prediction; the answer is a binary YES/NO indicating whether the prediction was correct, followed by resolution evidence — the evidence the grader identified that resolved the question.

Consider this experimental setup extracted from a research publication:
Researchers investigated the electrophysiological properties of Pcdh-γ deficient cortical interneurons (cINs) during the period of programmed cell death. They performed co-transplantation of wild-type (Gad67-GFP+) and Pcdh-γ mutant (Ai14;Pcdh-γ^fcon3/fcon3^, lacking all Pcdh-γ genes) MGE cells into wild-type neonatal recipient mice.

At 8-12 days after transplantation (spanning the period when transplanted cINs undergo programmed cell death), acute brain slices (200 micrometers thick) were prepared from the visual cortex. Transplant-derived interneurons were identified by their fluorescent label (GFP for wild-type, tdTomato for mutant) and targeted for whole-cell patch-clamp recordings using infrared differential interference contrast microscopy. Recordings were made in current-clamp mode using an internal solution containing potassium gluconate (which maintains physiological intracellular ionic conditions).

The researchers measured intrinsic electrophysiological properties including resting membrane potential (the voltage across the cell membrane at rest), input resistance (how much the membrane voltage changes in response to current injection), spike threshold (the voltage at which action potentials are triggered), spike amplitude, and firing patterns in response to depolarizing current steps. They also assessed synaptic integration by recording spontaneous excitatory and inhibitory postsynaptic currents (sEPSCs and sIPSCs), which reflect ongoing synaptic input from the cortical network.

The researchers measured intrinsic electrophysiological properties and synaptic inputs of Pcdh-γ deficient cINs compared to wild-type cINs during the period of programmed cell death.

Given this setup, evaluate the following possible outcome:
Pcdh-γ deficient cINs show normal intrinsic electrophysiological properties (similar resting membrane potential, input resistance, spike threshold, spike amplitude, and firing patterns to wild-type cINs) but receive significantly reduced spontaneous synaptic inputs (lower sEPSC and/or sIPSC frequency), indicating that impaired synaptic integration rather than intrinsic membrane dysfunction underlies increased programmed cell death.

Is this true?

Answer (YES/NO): NO